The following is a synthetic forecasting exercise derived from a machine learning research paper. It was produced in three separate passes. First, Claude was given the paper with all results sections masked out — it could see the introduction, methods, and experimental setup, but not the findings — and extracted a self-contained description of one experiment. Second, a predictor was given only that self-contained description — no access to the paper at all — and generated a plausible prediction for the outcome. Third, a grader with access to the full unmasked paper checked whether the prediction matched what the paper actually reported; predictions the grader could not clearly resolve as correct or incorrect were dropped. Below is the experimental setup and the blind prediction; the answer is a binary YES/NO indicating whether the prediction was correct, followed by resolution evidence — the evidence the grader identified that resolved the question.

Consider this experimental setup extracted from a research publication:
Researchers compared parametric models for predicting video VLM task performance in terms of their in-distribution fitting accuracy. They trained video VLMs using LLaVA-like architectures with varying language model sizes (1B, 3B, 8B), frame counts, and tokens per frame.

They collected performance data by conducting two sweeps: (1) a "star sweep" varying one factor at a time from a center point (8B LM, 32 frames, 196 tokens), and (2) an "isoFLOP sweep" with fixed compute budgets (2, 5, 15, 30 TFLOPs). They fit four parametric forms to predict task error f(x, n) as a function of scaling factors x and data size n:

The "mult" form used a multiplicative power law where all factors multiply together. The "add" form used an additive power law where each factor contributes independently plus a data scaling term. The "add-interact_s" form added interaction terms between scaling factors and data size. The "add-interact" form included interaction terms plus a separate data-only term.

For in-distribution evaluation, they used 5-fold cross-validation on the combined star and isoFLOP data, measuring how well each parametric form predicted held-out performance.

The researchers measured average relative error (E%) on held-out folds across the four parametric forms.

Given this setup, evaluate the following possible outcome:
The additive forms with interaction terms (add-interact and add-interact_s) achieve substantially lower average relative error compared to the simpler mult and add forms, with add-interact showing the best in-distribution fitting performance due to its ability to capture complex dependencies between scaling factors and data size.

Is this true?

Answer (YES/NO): YES